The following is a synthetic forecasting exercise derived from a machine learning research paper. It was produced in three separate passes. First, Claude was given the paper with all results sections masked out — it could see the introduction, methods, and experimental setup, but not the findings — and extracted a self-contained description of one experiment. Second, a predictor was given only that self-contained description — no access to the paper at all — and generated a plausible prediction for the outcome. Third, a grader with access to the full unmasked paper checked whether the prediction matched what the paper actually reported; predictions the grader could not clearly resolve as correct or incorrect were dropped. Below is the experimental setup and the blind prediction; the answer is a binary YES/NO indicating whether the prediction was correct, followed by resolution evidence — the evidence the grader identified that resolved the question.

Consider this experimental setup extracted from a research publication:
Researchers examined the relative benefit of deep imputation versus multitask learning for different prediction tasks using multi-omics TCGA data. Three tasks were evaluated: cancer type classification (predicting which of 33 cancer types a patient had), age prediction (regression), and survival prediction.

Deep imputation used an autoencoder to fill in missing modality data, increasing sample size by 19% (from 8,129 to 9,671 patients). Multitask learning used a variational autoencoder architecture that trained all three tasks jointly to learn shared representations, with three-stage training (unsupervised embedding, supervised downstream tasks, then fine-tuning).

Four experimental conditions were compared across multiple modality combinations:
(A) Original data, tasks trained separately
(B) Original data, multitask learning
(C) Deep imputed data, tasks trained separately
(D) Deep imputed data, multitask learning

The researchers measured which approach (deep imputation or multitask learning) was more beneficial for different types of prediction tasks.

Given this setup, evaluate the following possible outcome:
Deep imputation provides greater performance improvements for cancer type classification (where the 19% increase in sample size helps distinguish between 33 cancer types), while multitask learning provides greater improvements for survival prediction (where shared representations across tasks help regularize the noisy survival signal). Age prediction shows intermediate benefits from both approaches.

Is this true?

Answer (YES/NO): NO